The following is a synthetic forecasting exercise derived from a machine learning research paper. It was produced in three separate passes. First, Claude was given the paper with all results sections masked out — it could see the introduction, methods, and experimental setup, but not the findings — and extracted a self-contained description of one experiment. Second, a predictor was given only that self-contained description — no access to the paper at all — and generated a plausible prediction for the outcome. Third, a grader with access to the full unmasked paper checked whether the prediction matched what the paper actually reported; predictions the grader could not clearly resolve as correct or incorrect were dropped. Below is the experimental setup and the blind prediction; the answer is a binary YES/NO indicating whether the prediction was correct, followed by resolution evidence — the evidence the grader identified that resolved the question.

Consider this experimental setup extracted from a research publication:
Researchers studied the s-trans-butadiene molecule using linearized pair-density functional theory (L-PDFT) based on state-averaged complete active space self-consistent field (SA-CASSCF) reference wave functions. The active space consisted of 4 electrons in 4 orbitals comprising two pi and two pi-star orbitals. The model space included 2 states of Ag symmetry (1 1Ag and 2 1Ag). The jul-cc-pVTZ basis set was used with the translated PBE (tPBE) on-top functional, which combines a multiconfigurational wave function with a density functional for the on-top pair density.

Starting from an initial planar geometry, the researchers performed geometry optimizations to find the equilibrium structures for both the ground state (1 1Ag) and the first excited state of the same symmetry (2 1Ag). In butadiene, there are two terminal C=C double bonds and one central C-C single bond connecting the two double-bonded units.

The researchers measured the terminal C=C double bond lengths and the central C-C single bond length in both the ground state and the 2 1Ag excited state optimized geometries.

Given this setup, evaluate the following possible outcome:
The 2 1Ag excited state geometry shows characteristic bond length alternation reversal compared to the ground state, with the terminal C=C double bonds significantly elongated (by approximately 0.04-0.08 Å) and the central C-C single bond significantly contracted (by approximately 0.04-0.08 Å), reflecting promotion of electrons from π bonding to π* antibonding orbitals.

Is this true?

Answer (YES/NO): NO